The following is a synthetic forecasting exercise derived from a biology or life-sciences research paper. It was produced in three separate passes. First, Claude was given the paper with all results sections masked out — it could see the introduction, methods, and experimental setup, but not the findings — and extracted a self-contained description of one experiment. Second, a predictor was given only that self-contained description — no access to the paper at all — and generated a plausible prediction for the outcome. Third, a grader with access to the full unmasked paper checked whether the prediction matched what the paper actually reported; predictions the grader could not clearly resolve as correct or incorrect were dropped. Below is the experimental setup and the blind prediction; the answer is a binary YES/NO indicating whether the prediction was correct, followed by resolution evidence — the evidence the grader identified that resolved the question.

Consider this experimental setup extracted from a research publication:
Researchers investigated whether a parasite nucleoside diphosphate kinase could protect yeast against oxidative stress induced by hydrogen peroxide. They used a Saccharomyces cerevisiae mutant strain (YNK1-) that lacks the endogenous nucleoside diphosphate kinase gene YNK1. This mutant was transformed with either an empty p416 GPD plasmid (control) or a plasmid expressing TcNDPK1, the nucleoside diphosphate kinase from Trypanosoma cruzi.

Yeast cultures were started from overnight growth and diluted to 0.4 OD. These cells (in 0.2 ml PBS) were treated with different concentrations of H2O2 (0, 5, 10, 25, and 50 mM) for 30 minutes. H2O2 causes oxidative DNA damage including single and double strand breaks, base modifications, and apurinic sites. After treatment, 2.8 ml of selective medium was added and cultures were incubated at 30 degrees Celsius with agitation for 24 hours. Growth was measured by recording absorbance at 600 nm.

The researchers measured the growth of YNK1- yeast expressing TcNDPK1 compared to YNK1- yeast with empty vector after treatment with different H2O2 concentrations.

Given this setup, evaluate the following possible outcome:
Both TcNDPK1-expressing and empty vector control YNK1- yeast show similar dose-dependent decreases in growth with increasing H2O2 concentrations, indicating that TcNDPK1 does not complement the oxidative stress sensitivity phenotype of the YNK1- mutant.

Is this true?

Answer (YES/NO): NO